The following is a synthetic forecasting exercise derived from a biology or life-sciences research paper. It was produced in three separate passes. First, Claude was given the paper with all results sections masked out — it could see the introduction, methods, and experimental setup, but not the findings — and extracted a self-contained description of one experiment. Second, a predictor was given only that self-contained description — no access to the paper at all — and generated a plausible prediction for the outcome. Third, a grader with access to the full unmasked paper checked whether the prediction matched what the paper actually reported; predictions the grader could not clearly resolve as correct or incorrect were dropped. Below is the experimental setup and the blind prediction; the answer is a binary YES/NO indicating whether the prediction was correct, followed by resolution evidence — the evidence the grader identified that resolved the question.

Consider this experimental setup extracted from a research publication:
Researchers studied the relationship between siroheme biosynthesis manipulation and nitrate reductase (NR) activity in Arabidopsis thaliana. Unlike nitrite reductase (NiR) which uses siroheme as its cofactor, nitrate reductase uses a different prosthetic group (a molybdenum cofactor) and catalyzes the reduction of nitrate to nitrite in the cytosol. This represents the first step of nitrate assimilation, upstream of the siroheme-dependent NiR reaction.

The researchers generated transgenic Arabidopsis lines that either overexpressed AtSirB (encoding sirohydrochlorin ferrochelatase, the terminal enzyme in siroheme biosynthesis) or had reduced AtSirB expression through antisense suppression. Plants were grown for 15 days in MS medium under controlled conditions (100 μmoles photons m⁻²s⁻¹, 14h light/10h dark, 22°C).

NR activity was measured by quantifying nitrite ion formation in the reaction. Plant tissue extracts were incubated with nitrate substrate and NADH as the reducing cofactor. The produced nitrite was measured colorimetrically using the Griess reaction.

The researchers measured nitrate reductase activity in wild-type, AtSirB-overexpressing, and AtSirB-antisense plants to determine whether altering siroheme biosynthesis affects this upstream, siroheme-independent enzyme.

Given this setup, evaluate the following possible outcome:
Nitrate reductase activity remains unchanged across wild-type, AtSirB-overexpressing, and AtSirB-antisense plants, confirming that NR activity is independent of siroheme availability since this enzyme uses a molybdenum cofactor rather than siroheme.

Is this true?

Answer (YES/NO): NO